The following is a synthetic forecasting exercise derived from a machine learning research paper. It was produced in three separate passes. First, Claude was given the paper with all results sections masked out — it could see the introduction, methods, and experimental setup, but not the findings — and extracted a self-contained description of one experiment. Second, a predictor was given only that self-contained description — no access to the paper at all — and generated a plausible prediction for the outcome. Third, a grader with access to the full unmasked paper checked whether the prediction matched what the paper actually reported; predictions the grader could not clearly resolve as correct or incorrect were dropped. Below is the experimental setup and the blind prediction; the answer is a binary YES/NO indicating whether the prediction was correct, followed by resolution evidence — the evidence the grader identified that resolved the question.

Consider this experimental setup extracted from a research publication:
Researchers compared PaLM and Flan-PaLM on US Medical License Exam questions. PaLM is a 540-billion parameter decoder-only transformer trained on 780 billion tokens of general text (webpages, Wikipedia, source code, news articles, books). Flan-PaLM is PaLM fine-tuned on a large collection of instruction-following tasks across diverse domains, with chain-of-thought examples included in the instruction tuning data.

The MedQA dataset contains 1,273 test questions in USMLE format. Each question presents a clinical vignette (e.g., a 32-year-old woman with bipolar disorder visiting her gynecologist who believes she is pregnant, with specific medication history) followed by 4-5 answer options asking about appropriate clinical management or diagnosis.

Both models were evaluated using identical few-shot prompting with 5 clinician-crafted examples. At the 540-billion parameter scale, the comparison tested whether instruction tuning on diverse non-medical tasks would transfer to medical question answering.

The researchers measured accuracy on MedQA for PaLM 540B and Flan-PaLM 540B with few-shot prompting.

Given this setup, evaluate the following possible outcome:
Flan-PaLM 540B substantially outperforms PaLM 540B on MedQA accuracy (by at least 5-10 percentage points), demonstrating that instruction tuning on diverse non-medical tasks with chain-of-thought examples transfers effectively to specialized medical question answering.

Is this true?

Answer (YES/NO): NO